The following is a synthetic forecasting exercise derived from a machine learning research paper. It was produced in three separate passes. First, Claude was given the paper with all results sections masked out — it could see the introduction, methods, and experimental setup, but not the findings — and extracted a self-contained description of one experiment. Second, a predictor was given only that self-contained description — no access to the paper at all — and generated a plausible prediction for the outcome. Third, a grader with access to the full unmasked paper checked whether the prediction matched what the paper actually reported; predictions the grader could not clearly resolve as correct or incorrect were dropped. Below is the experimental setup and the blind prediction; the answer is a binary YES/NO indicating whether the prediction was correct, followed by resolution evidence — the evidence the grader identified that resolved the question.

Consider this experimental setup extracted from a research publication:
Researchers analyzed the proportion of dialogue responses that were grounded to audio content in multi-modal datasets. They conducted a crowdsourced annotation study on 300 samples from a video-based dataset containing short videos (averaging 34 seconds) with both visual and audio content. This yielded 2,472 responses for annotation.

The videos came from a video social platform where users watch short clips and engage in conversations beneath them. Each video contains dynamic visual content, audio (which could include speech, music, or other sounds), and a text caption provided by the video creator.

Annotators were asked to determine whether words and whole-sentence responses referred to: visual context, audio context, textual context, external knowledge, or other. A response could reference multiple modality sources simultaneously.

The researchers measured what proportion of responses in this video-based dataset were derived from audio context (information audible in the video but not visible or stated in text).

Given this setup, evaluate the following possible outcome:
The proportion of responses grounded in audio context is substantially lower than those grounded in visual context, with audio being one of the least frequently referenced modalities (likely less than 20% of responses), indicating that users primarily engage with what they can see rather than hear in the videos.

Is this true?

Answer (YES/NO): YES